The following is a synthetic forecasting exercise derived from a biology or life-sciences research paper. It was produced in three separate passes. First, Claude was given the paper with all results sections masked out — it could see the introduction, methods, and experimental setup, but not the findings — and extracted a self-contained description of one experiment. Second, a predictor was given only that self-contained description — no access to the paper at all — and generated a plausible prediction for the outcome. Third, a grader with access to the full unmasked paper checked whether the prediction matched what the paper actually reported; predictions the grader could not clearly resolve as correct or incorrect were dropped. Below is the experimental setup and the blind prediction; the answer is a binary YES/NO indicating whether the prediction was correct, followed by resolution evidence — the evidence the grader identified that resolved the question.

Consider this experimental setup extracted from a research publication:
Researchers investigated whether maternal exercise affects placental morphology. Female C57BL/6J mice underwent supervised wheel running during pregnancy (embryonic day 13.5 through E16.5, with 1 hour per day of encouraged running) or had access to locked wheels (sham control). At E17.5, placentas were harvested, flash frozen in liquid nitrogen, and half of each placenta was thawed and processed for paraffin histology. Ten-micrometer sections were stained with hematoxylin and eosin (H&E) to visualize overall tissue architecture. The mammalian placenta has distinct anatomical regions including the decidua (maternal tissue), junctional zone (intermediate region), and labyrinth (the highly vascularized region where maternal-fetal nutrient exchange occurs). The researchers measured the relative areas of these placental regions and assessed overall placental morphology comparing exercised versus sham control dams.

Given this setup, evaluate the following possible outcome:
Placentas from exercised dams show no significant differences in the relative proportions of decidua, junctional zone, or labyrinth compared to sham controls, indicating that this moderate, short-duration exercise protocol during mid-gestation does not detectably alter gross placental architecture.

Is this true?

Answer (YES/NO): YES